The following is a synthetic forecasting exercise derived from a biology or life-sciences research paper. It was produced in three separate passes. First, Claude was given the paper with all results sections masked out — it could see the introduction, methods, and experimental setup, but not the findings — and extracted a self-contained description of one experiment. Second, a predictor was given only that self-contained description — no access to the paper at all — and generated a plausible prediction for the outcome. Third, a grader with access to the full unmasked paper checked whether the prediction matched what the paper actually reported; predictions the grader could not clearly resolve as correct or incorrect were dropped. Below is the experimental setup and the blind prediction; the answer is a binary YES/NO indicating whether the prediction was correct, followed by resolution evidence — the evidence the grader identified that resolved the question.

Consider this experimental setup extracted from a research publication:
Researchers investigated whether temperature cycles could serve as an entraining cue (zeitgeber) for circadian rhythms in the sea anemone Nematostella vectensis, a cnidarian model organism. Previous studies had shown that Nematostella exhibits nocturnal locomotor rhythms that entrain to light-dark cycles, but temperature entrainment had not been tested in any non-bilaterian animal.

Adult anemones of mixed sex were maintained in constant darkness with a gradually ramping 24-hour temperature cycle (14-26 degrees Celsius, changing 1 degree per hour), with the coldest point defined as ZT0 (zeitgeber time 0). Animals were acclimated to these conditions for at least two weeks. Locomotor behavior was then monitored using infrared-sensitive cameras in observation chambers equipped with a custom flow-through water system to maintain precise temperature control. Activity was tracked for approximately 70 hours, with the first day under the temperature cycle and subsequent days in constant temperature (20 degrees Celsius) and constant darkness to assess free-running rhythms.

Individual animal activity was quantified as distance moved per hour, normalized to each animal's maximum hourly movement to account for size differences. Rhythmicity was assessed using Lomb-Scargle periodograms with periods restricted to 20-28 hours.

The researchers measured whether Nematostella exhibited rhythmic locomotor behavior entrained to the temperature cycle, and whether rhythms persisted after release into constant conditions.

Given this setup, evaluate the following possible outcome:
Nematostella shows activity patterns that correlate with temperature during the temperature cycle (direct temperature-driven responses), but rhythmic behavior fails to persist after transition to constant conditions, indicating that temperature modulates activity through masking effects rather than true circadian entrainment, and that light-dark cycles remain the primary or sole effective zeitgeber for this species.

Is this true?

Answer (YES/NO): NO